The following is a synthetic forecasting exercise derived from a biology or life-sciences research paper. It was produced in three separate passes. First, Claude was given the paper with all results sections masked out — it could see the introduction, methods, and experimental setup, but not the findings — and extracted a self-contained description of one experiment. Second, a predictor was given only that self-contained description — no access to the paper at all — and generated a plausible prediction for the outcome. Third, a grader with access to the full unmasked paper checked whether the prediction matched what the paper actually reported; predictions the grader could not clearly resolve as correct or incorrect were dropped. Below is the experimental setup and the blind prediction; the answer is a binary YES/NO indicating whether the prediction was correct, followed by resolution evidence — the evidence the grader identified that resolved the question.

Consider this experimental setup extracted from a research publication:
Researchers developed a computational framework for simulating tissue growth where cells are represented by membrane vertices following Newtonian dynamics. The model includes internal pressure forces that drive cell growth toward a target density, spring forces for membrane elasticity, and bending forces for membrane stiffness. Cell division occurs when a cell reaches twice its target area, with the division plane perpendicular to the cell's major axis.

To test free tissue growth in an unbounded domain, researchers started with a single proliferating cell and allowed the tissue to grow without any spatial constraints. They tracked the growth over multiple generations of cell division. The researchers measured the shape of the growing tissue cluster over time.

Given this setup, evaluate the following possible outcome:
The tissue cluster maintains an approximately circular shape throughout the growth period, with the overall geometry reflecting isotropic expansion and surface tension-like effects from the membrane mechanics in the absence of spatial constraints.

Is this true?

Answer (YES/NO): YES